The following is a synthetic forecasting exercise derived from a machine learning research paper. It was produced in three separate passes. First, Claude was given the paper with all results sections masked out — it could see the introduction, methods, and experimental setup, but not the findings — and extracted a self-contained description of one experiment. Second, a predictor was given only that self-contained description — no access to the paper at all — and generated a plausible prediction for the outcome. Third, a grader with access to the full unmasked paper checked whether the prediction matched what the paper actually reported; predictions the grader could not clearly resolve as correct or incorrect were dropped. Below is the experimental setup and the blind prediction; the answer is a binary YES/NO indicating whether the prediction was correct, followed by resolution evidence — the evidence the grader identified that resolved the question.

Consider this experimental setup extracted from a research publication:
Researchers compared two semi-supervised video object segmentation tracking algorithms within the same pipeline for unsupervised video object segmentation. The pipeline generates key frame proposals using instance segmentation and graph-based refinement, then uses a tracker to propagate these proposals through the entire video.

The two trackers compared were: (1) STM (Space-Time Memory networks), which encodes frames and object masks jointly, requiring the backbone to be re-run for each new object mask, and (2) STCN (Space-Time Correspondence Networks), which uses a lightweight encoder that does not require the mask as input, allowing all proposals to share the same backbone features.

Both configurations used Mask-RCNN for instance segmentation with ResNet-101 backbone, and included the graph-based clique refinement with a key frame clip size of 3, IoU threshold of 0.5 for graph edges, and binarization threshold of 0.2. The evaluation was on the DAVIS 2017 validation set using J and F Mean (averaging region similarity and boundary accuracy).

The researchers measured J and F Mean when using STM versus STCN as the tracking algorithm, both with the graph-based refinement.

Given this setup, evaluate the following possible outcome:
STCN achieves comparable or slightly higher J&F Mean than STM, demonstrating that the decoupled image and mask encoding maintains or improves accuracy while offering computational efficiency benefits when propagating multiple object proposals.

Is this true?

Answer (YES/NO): NO